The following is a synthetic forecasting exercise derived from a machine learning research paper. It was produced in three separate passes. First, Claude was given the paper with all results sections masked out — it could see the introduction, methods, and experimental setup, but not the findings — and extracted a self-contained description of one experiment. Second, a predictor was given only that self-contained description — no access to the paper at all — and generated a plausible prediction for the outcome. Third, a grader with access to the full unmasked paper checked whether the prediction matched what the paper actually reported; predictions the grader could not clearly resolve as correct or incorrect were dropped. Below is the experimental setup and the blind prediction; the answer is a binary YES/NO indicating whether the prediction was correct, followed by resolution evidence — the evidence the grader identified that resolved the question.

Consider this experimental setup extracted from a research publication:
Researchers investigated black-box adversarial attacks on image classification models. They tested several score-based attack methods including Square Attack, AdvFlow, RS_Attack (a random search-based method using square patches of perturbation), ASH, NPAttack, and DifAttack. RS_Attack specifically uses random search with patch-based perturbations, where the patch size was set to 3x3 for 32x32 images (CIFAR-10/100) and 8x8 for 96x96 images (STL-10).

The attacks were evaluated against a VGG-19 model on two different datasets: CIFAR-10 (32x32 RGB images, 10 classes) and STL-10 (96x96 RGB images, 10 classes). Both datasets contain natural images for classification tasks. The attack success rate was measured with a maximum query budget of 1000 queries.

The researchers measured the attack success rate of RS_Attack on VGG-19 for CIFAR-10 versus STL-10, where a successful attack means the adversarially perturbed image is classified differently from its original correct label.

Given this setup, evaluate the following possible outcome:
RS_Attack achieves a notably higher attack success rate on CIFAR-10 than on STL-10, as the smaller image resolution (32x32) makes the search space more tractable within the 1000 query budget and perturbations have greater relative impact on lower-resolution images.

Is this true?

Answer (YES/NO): YES